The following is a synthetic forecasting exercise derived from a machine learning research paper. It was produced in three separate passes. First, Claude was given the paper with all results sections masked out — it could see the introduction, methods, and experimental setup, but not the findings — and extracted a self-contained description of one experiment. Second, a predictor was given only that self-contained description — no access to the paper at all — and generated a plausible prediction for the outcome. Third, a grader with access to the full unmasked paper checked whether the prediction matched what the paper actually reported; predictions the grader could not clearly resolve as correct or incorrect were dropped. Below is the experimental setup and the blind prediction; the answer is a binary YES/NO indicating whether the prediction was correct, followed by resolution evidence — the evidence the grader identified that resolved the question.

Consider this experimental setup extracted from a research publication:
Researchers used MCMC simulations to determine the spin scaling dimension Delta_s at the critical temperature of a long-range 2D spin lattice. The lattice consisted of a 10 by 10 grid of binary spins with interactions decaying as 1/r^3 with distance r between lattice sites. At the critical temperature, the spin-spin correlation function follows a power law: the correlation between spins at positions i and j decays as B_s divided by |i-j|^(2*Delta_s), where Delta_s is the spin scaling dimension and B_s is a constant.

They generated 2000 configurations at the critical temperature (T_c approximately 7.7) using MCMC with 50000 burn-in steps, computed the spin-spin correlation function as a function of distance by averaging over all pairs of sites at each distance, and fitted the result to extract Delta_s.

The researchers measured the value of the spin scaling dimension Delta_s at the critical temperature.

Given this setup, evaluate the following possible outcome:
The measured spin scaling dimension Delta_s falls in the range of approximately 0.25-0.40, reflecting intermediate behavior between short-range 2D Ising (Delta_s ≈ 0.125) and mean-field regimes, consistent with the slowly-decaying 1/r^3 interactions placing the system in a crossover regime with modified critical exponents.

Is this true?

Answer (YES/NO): NO